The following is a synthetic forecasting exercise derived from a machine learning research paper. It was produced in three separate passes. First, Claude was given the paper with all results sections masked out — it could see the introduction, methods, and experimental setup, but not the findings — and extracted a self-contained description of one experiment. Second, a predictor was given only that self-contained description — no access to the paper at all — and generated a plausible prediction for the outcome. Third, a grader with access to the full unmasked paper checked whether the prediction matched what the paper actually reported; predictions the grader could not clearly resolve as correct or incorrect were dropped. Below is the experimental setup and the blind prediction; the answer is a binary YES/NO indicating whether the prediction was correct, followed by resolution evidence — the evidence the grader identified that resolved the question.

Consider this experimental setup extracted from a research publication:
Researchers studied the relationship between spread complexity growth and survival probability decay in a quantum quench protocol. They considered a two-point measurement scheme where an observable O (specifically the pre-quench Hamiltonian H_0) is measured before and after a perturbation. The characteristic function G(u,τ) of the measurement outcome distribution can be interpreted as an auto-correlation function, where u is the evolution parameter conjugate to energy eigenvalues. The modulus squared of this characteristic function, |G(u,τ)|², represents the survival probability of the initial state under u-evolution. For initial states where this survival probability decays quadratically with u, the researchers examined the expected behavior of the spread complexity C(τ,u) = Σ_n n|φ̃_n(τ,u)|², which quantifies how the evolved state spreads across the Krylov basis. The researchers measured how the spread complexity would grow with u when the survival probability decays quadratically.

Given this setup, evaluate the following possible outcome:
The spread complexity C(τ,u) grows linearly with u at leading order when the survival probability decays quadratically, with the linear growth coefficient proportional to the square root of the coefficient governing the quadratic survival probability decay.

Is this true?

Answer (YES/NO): NO